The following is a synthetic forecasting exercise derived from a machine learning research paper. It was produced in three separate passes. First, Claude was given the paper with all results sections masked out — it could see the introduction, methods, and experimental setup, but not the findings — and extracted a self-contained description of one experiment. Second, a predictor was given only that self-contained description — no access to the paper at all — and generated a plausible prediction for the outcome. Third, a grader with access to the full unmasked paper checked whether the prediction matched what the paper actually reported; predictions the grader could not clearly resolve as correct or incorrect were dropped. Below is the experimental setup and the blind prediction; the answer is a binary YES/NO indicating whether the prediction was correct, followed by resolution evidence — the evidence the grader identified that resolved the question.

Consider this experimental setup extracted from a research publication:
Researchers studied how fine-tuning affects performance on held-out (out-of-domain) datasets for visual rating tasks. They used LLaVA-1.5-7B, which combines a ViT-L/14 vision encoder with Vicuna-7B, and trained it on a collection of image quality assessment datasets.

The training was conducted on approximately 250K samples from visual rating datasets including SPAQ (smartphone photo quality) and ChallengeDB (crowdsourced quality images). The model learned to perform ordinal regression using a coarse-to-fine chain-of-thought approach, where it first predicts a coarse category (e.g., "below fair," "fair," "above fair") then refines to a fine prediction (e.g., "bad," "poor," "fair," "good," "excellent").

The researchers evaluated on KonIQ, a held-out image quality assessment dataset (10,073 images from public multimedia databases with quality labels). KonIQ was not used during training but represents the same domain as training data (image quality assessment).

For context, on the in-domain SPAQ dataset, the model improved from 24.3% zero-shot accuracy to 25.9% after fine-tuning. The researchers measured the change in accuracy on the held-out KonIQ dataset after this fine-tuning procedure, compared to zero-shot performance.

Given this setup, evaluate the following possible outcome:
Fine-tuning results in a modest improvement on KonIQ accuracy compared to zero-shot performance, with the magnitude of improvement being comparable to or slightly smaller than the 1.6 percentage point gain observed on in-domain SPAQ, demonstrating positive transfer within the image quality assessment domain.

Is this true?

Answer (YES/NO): NO